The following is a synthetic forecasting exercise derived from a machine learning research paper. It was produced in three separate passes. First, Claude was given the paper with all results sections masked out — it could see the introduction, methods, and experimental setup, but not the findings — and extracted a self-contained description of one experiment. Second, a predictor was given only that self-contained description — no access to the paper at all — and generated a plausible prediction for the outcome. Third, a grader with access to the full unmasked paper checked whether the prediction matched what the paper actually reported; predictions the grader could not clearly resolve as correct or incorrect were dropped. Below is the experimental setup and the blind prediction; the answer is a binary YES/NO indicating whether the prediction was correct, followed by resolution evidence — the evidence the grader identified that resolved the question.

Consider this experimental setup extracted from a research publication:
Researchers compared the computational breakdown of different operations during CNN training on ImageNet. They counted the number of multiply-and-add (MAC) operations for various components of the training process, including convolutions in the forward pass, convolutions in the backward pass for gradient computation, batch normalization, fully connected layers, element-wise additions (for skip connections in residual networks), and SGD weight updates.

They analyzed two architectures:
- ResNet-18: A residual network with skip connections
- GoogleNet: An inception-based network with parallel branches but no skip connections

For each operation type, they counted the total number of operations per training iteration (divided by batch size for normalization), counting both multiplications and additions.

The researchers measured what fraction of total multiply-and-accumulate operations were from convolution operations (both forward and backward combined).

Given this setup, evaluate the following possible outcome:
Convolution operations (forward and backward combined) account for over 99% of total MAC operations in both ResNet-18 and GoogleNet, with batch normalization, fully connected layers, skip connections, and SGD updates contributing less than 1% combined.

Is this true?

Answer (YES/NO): YES